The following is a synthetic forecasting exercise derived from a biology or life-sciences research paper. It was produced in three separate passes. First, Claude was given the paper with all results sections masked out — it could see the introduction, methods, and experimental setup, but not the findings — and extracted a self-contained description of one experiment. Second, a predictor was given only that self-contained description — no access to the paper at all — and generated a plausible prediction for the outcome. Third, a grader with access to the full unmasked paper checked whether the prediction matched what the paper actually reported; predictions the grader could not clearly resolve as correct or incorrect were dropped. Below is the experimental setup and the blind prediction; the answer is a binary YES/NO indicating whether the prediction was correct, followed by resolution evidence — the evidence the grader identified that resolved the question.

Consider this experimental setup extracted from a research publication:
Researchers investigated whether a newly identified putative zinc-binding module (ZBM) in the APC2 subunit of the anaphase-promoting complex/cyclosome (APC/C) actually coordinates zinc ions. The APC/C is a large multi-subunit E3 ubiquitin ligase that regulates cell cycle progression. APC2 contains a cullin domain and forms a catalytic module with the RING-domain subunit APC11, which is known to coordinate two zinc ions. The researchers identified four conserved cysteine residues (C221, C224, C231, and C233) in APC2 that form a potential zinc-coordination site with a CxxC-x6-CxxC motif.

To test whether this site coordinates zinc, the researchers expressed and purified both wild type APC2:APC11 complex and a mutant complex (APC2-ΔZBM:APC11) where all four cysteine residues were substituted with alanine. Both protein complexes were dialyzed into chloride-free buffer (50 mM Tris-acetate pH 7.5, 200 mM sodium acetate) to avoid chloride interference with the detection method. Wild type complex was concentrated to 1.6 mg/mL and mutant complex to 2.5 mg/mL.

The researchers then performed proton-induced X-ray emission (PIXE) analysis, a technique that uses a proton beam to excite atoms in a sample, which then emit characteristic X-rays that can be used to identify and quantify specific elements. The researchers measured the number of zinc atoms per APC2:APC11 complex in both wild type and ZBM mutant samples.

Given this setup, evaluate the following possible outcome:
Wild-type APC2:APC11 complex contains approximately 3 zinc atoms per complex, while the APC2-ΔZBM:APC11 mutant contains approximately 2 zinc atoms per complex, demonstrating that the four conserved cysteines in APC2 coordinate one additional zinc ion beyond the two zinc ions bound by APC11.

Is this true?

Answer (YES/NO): NO